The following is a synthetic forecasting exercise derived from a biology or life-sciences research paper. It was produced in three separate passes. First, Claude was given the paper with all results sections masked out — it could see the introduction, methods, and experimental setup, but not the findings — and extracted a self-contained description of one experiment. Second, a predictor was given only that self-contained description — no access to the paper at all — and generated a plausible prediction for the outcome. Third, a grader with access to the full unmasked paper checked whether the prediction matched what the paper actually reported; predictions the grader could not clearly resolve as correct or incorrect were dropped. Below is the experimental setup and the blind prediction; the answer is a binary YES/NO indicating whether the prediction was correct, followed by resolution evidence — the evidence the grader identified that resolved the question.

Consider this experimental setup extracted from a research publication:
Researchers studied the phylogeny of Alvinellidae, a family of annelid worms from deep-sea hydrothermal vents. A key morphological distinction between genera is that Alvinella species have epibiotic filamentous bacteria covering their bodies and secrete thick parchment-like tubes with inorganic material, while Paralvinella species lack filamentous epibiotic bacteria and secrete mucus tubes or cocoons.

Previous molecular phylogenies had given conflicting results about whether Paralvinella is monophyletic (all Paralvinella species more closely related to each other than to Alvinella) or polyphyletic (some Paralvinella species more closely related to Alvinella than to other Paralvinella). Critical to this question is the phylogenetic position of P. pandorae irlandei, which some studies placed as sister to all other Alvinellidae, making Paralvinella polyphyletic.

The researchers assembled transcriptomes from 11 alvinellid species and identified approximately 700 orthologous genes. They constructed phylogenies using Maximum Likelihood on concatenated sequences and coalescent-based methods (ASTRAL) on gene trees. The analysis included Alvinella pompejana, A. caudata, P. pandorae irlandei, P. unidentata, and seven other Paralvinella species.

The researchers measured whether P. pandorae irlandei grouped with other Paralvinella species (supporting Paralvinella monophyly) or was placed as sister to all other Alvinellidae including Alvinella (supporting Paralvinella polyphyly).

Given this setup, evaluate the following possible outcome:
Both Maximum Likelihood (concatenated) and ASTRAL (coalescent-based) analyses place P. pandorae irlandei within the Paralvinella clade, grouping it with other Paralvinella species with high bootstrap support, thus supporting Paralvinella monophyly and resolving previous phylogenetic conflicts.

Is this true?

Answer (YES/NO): NO